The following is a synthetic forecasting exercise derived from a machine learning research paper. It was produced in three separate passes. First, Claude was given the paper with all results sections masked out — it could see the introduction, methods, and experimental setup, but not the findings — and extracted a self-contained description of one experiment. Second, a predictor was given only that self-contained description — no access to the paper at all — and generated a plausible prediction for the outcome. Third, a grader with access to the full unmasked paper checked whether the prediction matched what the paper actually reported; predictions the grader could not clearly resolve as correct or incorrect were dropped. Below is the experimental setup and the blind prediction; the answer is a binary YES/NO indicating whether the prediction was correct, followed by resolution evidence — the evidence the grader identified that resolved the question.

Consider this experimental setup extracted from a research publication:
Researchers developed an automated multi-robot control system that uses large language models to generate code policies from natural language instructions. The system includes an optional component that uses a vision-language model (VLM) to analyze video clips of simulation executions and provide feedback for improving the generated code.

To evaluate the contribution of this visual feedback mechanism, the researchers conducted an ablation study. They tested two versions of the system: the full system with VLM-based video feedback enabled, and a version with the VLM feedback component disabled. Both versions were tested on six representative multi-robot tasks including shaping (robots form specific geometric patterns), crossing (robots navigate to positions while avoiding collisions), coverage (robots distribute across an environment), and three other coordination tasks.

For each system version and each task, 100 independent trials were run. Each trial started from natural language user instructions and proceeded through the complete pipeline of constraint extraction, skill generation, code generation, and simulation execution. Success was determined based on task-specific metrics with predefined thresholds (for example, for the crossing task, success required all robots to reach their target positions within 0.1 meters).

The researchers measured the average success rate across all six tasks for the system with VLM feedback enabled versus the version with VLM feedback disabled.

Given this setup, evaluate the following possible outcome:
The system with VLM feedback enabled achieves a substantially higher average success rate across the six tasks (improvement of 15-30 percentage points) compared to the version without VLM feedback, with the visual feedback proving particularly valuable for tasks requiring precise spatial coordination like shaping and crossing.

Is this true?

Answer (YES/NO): NO